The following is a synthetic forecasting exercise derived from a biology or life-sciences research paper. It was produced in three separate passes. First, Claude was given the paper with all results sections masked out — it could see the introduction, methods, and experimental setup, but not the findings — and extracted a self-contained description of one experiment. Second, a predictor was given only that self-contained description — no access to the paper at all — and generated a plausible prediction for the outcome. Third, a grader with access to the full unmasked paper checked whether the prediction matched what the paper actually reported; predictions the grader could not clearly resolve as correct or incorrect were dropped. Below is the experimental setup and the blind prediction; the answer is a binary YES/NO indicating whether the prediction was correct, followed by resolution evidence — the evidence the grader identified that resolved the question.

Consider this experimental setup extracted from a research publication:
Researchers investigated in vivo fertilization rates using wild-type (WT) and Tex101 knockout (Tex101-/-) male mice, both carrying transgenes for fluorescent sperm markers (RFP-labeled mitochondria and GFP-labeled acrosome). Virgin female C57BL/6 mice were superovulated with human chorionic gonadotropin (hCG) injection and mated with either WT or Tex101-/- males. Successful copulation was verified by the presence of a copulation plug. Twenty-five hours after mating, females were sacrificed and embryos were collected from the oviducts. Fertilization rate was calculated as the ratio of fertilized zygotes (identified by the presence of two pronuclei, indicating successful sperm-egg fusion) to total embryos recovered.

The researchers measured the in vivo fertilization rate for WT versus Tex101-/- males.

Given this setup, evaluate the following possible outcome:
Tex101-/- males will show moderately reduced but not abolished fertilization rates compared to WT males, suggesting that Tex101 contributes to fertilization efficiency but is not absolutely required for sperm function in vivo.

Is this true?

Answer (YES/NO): NO